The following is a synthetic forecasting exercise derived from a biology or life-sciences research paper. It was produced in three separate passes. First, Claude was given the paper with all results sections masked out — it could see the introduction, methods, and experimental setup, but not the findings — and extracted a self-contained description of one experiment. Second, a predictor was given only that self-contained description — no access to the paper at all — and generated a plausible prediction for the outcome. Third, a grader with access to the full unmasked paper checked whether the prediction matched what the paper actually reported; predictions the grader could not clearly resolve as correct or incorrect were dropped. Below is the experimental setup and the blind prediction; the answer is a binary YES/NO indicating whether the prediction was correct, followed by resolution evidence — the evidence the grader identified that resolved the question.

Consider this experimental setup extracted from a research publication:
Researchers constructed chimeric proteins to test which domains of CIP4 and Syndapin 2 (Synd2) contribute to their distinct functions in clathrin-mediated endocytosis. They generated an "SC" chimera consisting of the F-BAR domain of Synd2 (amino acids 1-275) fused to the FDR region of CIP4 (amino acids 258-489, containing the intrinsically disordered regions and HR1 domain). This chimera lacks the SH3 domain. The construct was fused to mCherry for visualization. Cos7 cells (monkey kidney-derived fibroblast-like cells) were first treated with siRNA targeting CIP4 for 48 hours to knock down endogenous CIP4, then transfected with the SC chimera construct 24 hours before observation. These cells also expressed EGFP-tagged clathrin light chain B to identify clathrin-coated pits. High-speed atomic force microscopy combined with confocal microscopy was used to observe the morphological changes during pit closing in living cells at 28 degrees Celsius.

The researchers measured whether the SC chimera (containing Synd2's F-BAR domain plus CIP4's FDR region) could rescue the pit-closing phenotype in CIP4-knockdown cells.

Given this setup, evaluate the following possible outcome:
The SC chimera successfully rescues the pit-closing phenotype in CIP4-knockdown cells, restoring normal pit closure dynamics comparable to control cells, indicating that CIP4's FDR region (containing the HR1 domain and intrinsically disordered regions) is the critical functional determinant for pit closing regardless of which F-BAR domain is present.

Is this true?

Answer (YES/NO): NO